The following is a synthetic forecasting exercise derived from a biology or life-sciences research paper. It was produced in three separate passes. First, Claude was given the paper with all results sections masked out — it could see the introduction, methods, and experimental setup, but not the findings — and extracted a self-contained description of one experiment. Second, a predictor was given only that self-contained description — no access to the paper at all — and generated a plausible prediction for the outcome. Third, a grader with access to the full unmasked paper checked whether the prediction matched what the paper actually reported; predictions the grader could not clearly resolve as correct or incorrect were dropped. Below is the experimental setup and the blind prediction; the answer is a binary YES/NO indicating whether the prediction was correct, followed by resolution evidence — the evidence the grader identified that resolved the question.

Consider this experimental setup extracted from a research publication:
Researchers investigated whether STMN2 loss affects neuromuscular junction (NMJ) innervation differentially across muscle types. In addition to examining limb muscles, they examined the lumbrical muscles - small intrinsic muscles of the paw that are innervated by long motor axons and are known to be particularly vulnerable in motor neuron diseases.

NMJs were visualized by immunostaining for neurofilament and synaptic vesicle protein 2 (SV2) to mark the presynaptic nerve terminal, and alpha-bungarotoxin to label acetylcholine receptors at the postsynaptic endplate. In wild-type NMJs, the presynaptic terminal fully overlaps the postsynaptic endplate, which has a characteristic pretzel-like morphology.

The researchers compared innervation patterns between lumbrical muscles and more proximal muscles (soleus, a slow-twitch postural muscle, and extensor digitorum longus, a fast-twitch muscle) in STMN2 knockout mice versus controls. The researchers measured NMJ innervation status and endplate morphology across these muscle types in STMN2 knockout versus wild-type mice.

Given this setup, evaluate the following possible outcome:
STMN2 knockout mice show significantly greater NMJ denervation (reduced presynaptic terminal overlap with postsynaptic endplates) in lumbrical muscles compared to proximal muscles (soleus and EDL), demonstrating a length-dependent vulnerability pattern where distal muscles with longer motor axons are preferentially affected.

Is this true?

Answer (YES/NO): NO